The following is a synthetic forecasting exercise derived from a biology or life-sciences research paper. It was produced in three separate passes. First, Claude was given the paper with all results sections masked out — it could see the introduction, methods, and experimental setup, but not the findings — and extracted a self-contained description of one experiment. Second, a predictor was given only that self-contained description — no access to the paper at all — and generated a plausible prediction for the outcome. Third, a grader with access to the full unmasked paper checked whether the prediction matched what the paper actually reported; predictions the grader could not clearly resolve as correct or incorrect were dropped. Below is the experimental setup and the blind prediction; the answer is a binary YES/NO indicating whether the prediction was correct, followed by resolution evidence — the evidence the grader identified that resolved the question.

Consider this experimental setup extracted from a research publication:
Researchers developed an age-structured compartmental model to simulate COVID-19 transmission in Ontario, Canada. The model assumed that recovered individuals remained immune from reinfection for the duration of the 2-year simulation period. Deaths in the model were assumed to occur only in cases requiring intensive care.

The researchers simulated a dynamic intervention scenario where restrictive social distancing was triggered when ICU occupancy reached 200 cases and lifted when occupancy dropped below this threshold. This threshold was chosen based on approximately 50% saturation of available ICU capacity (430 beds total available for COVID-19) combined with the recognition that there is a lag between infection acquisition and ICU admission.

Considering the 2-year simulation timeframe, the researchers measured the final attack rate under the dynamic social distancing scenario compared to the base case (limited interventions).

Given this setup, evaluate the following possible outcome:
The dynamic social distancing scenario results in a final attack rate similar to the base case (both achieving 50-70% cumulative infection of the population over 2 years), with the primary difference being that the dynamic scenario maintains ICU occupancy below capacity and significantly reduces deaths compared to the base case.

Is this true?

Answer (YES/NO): NO